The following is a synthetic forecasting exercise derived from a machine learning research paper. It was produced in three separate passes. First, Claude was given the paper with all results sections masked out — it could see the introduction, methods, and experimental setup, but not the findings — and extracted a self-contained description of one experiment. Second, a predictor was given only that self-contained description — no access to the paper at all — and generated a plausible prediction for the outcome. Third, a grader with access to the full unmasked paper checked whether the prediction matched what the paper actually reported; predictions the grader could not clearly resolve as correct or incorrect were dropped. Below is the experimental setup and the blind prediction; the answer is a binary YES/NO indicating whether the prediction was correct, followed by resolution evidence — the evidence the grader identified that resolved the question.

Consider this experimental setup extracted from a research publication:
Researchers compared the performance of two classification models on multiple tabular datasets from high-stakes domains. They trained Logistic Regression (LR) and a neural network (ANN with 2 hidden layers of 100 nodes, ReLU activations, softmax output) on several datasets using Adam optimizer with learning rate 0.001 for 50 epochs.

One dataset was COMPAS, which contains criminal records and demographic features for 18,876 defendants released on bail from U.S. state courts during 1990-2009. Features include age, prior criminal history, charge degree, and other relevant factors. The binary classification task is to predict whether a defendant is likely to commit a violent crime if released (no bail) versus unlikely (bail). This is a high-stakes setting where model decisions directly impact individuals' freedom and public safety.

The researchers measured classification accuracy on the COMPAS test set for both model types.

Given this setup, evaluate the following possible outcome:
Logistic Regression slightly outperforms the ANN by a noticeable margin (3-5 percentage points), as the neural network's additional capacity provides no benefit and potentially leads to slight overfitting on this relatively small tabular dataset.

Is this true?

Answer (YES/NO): NO